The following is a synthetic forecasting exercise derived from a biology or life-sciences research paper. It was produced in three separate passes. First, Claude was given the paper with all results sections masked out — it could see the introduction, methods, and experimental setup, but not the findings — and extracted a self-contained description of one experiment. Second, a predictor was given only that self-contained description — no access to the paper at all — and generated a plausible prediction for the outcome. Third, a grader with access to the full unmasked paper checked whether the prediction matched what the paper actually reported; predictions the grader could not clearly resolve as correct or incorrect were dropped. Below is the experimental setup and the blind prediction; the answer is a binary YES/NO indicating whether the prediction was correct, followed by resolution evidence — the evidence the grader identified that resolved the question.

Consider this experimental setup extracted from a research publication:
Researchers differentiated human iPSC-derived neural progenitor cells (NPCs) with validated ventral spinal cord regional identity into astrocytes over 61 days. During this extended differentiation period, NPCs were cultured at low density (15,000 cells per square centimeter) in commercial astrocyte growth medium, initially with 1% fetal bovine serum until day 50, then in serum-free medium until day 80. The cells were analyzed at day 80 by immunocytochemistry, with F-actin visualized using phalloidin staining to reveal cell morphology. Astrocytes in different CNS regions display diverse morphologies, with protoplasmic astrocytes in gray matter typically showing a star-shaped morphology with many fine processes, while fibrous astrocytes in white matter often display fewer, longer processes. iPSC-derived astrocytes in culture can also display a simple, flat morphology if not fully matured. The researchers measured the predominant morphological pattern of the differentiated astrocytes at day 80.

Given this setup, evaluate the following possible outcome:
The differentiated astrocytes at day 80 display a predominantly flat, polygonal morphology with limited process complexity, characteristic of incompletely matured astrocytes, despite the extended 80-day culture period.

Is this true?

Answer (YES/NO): NO